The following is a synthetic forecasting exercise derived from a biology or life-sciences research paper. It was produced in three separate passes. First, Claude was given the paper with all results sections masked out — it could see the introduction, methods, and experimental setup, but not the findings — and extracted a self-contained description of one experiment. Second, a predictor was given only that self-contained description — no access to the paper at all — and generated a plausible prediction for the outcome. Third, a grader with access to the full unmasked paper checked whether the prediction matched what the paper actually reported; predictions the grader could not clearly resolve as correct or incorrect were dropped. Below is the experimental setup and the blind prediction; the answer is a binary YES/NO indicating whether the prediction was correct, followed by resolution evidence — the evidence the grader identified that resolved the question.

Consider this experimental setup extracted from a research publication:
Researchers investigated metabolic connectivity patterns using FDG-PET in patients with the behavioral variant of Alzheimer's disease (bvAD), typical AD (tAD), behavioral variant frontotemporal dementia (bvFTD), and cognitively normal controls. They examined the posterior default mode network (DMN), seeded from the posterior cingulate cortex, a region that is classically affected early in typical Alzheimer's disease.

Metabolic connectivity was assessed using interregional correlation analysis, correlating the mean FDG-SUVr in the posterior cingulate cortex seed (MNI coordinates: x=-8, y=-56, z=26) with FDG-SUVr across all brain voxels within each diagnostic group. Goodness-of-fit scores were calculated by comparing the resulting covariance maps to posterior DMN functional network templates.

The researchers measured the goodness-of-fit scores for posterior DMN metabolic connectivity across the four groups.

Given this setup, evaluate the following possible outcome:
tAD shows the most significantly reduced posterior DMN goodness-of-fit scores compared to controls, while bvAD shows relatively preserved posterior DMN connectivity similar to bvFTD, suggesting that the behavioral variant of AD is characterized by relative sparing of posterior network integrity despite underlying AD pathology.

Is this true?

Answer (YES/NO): NO